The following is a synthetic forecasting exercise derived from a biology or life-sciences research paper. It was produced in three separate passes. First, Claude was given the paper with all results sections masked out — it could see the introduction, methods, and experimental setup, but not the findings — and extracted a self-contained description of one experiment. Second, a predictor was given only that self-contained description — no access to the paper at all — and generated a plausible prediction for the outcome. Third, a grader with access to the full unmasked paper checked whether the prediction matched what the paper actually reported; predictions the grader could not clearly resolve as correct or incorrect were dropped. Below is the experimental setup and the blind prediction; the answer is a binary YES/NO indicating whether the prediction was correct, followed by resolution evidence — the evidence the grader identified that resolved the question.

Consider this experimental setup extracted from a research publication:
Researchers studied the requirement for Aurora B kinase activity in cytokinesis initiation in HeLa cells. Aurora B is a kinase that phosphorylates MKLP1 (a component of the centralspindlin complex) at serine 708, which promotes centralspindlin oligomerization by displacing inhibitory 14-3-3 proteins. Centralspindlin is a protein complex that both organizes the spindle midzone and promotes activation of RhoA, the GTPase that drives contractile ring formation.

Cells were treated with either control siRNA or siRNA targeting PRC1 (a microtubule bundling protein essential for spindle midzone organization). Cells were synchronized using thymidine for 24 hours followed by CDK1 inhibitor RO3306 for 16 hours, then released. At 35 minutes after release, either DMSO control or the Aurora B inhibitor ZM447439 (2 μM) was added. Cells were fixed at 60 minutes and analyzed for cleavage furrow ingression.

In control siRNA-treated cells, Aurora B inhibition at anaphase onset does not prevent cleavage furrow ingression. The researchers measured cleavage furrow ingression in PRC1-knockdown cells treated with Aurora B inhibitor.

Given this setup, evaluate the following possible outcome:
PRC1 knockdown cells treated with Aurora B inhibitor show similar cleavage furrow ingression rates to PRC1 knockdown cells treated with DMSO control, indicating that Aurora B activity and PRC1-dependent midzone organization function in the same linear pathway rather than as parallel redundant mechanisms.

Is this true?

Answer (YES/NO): NO